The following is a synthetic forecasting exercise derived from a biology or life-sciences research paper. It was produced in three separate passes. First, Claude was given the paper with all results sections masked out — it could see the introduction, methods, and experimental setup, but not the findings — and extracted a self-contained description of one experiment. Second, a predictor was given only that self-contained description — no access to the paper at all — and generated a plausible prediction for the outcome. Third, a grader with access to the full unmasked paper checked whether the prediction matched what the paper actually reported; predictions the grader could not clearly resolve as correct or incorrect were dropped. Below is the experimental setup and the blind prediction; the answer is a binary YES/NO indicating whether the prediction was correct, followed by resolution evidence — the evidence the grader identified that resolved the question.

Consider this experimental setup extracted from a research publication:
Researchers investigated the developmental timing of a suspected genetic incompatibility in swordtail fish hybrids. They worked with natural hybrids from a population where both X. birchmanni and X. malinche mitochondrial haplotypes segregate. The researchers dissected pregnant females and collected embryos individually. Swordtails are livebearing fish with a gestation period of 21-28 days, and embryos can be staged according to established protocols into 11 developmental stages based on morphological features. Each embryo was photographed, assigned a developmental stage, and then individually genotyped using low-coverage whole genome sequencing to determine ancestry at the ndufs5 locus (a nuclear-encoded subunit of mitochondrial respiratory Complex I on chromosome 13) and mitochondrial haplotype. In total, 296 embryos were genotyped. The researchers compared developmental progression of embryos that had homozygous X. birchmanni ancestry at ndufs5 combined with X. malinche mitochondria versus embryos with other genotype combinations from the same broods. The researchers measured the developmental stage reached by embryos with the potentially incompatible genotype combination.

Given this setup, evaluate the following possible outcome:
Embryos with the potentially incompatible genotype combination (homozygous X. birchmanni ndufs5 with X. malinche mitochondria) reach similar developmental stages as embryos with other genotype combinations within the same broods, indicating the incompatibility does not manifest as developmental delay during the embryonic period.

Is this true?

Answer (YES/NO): NO